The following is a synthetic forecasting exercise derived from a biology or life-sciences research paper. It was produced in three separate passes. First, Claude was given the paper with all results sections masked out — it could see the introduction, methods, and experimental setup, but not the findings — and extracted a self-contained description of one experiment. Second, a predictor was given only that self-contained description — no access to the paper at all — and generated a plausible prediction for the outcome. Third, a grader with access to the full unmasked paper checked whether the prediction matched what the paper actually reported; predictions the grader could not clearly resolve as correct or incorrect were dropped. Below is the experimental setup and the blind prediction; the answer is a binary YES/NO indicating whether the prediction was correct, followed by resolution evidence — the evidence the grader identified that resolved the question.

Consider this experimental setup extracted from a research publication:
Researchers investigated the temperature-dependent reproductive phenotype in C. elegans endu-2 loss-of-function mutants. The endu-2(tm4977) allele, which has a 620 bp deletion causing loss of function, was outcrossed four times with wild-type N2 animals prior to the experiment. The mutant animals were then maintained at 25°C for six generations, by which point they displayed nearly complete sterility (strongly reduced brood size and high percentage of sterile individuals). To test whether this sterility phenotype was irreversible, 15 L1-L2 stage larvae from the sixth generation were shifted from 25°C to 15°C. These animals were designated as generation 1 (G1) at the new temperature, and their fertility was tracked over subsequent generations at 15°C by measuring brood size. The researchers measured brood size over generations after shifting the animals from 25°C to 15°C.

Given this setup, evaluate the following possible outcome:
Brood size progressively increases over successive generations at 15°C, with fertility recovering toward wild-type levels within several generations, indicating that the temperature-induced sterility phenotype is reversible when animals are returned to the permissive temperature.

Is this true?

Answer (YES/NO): YES